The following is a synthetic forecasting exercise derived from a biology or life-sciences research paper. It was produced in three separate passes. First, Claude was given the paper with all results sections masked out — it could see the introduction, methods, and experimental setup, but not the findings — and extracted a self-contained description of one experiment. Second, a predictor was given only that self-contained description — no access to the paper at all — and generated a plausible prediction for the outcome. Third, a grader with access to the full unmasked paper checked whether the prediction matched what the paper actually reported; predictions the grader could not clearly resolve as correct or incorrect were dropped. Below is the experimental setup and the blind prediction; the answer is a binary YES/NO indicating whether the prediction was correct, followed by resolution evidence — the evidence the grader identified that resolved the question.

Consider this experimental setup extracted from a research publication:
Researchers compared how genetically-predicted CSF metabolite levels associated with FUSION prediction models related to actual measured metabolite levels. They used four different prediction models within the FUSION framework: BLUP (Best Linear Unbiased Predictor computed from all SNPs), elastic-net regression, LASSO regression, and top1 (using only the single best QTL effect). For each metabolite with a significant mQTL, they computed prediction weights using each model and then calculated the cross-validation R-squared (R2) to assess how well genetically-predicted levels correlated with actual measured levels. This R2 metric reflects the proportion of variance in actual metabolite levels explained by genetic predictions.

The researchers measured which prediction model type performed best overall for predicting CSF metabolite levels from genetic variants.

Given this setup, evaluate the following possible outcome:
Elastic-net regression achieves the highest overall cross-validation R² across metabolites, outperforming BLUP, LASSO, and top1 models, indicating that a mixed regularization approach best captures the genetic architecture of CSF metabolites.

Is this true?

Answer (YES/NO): NO